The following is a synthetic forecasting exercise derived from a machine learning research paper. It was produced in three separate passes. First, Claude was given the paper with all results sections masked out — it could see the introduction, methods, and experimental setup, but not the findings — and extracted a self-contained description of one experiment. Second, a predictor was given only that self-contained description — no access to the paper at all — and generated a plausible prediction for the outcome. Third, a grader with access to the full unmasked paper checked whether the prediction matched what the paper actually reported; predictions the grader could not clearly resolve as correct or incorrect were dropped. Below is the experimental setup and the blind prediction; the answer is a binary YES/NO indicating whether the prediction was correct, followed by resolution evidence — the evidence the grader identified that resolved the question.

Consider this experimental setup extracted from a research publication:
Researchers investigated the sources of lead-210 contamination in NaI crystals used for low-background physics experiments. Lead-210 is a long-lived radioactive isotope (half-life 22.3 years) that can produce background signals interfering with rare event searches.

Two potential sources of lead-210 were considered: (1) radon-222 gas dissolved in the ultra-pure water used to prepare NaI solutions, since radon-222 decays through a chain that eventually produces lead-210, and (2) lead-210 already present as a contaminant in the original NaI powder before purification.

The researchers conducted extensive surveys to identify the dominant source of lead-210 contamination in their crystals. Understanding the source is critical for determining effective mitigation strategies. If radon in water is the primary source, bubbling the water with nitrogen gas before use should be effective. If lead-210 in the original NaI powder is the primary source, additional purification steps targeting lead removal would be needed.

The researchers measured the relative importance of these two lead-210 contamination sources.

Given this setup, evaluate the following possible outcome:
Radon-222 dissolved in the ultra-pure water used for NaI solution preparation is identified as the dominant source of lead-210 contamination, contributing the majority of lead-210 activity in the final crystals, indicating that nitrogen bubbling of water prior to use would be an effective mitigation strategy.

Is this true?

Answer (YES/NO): NO